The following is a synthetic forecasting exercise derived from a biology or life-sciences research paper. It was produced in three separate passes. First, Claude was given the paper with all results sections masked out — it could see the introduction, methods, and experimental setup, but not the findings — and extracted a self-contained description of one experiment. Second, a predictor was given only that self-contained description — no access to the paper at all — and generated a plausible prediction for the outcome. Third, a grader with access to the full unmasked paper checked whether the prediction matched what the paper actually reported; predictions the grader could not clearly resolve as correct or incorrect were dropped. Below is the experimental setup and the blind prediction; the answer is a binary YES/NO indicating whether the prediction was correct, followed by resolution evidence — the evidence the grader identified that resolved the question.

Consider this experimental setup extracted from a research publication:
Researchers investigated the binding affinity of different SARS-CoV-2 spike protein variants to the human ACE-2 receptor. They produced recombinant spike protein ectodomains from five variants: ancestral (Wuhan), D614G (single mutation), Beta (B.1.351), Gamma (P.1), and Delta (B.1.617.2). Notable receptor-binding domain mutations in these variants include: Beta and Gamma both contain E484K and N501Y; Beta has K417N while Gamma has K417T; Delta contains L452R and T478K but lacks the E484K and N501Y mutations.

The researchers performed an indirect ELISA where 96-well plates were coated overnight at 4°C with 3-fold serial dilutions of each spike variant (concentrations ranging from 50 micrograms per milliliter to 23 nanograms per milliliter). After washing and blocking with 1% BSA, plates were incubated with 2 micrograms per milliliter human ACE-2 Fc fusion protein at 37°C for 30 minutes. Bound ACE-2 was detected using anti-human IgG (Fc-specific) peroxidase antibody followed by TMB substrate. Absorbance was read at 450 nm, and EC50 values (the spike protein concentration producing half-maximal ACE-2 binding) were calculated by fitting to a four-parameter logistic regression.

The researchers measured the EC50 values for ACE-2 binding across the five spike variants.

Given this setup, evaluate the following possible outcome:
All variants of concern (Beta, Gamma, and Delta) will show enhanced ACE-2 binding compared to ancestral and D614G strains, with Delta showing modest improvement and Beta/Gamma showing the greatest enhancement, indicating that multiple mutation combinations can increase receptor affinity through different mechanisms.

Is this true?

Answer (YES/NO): NO